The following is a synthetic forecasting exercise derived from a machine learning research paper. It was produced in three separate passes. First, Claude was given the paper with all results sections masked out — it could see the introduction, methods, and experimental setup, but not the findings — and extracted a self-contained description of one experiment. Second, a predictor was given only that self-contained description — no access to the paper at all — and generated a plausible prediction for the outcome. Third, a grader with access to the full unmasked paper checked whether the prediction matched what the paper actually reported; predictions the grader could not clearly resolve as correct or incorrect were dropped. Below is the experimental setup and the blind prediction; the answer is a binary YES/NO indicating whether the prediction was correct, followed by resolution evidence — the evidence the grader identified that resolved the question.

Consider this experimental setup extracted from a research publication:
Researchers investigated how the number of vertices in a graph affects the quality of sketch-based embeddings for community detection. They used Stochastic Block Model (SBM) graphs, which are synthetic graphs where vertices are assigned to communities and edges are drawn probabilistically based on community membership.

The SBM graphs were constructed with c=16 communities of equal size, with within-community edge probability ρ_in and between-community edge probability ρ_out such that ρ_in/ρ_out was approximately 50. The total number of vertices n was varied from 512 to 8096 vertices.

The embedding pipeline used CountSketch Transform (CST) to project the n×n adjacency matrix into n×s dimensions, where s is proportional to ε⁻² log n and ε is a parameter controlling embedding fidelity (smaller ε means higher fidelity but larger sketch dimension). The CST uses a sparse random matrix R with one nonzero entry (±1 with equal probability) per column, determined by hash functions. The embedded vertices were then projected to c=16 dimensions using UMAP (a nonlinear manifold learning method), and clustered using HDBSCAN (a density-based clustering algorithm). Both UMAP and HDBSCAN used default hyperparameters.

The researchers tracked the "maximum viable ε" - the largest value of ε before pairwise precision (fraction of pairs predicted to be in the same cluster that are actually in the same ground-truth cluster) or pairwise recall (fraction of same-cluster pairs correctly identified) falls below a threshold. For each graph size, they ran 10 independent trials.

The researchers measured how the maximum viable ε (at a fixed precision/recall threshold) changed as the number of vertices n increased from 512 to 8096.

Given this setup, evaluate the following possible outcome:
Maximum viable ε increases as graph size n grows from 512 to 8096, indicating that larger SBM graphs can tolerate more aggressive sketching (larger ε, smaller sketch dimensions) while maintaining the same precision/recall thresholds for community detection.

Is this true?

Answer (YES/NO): YES